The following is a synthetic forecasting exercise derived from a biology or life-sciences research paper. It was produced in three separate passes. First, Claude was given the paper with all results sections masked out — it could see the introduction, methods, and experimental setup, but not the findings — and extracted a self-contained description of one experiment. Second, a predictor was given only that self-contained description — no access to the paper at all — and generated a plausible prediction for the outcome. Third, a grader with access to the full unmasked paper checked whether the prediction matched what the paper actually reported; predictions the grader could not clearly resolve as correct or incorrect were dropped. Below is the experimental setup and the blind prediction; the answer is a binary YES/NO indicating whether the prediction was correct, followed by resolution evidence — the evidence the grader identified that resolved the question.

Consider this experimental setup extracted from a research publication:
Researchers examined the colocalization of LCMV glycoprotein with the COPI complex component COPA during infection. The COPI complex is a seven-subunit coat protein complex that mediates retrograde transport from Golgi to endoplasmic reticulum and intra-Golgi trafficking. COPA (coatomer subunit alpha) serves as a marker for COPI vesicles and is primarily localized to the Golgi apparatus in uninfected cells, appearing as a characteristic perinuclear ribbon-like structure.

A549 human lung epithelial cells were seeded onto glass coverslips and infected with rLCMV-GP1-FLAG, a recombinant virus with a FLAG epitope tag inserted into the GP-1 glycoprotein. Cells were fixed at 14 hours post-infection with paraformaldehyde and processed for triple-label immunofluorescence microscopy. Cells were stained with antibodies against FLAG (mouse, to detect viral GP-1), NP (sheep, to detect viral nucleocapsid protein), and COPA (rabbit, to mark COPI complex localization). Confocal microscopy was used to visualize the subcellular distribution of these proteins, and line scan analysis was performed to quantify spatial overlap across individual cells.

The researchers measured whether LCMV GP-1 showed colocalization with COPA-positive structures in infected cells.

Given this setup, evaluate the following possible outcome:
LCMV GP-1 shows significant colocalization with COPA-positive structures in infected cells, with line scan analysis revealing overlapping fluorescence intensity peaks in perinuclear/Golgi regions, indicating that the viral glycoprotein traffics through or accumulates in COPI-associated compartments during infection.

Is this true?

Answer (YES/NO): YES